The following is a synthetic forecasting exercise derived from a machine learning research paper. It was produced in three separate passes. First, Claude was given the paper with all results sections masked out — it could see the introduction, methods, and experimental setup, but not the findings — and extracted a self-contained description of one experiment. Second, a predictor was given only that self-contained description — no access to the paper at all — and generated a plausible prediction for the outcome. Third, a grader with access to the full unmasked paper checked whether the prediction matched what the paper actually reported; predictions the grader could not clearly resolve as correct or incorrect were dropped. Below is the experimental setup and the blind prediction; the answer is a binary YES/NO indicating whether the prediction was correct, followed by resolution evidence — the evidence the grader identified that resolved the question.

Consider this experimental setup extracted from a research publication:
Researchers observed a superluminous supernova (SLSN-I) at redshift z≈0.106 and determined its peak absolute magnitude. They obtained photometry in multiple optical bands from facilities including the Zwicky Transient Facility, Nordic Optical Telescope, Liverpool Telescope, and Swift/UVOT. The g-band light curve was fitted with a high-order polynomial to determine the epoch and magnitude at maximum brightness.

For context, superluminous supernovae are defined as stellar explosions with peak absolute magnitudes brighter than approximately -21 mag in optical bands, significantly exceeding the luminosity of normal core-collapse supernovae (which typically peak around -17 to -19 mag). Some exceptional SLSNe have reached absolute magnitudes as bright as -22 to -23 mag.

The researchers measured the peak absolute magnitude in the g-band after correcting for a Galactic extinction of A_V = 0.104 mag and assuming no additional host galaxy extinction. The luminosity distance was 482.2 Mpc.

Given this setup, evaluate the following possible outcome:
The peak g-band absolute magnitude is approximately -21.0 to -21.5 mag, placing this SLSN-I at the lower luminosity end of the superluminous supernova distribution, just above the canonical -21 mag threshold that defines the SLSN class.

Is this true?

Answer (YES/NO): NO